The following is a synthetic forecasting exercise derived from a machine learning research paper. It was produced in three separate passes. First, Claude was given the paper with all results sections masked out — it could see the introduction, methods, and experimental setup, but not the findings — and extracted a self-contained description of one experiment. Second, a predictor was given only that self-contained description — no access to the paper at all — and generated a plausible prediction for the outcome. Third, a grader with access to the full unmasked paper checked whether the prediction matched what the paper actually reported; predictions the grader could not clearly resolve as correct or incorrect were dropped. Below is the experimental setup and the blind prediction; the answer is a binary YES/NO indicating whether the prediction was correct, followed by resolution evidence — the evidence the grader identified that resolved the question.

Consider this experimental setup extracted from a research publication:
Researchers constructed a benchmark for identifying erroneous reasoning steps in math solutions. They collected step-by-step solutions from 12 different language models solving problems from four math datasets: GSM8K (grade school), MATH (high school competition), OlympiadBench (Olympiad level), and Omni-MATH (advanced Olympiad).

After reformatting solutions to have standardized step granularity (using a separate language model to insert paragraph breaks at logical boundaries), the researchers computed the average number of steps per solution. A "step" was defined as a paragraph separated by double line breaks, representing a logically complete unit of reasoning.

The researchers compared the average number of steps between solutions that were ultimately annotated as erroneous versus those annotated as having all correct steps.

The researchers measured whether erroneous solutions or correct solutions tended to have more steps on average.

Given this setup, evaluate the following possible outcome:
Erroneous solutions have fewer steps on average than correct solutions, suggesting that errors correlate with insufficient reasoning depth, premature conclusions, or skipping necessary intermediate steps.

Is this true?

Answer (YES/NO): NO